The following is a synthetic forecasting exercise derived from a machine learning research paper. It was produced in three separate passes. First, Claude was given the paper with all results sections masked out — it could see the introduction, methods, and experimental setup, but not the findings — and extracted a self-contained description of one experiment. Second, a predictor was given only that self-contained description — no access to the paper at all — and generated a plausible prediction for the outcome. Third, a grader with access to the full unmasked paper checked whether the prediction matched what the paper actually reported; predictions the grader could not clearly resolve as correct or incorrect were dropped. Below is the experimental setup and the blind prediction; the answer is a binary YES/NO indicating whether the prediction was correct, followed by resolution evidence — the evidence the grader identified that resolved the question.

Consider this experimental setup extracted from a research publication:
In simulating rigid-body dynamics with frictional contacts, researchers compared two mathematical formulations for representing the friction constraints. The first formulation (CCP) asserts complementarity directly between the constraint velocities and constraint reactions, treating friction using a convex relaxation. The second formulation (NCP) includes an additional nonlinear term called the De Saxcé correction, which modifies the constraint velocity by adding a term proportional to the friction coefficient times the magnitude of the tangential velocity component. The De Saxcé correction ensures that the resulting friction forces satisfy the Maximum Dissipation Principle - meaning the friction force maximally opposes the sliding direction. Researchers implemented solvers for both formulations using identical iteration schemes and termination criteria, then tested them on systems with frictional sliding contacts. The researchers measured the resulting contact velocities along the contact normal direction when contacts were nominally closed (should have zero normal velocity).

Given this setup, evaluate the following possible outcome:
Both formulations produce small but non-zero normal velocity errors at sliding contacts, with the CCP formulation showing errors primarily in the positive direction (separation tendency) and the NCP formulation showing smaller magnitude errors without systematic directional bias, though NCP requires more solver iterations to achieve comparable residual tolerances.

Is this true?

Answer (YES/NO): NO